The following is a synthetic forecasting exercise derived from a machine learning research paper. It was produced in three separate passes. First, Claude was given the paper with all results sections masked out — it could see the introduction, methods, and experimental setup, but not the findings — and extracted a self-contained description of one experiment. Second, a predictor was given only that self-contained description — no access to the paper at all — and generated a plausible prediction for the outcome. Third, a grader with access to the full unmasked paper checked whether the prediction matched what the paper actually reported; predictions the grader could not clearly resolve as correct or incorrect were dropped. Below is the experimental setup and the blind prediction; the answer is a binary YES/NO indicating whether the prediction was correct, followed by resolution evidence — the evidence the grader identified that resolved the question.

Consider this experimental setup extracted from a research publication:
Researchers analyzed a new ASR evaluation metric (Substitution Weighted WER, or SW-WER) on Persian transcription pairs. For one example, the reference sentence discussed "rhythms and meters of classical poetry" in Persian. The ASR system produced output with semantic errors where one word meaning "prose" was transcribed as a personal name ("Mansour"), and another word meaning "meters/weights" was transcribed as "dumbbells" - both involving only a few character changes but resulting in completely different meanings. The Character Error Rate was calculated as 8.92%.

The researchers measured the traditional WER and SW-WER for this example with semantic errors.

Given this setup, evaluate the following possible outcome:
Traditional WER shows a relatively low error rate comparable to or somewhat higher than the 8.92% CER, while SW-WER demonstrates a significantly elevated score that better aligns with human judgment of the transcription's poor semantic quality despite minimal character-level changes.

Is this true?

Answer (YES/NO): NO